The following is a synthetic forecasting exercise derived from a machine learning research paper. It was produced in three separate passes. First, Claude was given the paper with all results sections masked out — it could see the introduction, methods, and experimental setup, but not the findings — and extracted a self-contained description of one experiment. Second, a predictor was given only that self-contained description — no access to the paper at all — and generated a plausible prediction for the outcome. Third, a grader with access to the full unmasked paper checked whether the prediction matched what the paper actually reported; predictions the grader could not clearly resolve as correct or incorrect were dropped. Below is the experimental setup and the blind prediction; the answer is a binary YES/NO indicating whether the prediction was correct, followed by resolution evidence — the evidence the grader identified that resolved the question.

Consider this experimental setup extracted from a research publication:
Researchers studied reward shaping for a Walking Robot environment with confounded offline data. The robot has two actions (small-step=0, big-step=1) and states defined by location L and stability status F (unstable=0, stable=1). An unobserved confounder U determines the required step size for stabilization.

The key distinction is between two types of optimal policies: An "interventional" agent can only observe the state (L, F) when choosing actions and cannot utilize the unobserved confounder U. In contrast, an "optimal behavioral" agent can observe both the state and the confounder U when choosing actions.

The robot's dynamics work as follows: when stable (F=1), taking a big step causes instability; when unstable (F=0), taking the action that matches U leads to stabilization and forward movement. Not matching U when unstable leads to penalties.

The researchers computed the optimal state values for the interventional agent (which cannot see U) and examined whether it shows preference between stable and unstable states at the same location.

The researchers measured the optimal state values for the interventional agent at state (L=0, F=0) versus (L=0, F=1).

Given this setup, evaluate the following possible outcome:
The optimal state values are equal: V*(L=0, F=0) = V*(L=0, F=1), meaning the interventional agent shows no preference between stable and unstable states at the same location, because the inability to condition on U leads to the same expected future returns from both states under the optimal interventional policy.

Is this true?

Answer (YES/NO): NO